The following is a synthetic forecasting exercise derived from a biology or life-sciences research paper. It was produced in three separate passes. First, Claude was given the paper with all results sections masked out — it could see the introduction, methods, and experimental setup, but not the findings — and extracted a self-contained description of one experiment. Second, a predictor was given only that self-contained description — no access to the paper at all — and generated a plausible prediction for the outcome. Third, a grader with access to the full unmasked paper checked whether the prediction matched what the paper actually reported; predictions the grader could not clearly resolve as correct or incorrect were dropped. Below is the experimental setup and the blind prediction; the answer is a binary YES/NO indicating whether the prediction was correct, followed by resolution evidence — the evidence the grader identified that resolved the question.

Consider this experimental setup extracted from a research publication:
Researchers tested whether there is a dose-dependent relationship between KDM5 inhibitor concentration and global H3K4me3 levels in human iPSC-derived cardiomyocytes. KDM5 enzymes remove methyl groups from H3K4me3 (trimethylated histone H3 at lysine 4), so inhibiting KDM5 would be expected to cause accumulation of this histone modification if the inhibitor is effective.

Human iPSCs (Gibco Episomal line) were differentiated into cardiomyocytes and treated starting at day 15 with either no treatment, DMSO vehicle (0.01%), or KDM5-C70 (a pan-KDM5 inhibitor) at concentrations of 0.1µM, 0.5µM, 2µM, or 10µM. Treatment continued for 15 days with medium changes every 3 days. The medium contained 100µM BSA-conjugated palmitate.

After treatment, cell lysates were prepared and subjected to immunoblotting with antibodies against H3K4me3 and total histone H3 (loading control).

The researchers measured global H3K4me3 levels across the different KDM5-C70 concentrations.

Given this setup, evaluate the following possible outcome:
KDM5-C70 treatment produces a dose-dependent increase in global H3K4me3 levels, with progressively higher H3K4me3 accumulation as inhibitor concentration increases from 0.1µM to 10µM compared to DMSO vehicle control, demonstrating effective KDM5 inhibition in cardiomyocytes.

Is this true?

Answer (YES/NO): NO